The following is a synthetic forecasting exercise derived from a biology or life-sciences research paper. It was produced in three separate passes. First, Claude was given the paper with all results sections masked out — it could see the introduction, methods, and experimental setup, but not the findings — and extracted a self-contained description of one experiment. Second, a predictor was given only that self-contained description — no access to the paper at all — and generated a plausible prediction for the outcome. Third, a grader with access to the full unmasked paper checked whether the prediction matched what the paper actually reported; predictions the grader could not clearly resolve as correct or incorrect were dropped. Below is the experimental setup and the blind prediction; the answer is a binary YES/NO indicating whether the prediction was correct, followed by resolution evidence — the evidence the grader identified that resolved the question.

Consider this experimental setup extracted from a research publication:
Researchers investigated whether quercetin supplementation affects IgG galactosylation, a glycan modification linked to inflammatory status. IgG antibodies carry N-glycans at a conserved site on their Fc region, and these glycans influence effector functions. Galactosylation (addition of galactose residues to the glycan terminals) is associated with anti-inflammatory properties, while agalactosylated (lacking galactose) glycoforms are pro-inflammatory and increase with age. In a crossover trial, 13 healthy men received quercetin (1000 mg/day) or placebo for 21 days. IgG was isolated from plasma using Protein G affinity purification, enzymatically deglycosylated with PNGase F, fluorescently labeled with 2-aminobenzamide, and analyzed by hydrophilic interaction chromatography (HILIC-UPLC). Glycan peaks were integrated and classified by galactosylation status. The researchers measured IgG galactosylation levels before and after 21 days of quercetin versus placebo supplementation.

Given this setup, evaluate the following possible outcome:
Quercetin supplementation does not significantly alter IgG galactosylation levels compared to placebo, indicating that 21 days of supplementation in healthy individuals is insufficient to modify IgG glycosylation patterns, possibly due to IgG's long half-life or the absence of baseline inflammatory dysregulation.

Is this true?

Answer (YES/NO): YES